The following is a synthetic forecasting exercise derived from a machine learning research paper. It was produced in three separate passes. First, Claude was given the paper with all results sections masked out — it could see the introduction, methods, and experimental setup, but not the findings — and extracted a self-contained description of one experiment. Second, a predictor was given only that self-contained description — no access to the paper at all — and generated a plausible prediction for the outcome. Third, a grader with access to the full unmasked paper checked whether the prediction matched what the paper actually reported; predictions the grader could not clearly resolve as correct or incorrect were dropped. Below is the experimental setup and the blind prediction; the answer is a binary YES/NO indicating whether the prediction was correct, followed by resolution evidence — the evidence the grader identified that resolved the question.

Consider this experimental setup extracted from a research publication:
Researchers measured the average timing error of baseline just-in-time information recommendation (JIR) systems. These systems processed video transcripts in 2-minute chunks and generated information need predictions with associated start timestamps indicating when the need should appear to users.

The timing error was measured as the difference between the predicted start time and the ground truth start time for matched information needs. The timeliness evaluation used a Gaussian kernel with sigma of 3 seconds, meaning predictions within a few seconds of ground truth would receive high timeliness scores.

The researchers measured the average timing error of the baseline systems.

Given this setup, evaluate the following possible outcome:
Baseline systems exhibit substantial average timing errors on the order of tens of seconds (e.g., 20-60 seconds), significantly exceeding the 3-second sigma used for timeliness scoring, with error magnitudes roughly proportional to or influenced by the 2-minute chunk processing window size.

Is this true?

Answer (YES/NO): NO